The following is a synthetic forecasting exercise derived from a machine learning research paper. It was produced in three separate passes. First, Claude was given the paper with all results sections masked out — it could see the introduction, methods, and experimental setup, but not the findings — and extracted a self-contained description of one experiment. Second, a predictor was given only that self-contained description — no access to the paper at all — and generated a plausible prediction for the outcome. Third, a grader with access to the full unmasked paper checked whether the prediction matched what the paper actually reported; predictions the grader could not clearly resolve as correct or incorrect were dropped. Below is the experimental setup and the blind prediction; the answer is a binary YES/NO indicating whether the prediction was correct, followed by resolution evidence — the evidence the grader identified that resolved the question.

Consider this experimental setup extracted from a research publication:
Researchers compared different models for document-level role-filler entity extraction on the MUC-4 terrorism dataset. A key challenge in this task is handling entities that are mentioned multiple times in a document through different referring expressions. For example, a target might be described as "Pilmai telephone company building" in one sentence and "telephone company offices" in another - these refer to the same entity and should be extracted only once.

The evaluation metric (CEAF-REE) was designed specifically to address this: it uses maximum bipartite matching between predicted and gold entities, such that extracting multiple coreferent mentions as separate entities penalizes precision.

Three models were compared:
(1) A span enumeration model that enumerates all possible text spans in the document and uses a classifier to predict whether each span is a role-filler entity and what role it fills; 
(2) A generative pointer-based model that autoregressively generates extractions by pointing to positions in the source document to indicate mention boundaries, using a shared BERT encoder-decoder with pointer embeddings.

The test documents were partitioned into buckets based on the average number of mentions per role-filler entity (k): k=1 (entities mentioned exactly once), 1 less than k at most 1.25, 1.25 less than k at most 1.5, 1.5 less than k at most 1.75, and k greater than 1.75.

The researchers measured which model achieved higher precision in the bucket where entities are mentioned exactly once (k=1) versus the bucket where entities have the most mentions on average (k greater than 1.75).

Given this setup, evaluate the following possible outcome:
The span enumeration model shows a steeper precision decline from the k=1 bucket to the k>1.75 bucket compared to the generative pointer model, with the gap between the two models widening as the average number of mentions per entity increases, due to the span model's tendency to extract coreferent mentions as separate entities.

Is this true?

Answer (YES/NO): NO